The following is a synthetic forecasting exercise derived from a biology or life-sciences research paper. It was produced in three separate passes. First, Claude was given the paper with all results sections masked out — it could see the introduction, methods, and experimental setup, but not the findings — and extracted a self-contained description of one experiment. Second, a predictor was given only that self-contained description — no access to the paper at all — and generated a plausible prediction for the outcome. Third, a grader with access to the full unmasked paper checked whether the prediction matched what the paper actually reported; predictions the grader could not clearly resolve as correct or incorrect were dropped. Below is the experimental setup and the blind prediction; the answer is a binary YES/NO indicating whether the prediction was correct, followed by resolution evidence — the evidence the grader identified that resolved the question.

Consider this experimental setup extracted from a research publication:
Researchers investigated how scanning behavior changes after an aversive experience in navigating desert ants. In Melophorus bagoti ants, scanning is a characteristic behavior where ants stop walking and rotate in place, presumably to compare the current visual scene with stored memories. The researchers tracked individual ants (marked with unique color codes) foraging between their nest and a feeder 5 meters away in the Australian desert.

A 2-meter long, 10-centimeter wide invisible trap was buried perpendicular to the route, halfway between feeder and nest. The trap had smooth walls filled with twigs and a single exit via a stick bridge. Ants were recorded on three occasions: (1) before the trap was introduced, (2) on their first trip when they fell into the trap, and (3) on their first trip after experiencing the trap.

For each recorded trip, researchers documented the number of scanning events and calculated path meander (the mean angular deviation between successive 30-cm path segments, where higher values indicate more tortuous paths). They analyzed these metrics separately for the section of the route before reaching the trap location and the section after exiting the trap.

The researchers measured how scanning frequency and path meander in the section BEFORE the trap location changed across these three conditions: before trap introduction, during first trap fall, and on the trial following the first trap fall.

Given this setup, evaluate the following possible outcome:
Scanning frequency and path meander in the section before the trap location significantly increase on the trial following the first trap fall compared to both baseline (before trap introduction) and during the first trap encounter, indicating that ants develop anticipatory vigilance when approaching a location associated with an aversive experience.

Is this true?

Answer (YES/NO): NO